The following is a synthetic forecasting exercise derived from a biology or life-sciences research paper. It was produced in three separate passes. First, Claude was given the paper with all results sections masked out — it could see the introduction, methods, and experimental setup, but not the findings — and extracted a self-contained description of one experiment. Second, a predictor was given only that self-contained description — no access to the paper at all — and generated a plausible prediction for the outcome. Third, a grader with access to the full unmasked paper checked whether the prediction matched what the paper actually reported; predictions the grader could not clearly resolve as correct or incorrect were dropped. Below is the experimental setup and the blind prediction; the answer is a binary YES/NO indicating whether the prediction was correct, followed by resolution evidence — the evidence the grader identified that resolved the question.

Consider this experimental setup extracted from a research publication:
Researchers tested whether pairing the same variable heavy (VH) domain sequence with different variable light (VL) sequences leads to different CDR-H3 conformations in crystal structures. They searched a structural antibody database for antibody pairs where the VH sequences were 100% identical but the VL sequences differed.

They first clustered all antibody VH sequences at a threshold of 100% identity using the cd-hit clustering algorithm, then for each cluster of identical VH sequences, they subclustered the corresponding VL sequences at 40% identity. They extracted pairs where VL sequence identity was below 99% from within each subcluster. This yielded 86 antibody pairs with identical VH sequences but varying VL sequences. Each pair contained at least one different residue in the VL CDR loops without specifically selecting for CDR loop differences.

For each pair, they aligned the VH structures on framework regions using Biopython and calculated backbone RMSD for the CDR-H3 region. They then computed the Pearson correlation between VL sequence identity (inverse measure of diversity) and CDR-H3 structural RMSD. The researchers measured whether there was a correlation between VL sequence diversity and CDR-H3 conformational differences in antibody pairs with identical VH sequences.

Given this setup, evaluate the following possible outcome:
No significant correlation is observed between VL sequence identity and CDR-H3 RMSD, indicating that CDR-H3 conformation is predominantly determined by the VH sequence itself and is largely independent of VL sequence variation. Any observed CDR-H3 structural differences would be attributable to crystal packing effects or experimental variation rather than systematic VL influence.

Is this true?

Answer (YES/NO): NO